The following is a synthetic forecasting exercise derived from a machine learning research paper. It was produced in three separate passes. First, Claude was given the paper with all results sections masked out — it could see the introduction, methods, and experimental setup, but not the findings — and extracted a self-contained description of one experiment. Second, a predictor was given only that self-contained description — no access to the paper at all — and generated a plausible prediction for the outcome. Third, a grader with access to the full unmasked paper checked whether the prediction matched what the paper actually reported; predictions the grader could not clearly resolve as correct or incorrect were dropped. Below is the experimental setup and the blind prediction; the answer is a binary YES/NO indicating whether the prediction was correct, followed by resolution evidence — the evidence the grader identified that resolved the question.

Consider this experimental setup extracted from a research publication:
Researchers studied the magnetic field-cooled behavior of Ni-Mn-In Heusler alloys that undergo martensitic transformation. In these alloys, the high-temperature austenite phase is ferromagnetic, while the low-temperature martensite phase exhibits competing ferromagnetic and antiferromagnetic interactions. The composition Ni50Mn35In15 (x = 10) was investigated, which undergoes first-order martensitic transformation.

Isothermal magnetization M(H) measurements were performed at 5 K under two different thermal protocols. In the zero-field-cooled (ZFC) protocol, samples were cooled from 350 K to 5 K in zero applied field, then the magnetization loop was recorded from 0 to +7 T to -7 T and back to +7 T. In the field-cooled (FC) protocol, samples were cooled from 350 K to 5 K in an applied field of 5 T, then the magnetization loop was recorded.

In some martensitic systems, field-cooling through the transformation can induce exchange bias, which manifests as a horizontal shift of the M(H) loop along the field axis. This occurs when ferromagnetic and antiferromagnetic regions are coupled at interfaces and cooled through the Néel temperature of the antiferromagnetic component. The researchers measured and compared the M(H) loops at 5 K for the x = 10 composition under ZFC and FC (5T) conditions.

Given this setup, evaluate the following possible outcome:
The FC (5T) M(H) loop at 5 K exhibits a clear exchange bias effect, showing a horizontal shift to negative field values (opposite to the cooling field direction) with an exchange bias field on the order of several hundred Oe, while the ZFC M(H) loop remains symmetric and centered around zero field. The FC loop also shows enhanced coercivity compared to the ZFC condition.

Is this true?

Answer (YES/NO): NO